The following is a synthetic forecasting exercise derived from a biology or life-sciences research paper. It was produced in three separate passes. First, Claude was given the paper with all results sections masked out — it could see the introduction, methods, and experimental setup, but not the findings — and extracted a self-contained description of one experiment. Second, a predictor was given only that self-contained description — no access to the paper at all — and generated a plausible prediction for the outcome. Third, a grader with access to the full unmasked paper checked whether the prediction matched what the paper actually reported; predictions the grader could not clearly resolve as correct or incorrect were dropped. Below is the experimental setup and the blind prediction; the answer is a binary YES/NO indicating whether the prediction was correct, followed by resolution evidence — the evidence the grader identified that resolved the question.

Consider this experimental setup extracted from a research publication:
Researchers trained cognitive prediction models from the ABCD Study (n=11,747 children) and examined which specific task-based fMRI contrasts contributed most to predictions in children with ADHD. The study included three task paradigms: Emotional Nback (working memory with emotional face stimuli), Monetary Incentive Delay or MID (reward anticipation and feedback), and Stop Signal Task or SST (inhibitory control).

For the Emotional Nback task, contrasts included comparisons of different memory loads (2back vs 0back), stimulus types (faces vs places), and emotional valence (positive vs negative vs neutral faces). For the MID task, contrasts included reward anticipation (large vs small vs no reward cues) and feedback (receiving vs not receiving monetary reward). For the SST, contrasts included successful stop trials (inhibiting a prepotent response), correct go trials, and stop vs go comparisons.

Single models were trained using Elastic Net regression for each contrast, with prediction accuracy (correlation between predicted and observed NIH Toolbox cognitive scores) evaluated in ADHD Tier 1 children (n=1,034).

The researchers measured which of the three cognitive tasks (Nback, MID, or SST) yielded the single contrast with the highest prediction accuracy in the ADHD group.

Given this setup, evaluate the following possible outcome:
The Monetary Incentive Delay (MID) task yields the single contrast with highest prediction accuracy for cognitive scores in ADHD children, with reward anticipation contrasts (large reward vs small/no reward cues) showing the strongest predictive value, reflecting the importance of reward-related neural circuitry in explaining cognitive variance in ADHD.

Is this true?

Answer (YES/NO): NO